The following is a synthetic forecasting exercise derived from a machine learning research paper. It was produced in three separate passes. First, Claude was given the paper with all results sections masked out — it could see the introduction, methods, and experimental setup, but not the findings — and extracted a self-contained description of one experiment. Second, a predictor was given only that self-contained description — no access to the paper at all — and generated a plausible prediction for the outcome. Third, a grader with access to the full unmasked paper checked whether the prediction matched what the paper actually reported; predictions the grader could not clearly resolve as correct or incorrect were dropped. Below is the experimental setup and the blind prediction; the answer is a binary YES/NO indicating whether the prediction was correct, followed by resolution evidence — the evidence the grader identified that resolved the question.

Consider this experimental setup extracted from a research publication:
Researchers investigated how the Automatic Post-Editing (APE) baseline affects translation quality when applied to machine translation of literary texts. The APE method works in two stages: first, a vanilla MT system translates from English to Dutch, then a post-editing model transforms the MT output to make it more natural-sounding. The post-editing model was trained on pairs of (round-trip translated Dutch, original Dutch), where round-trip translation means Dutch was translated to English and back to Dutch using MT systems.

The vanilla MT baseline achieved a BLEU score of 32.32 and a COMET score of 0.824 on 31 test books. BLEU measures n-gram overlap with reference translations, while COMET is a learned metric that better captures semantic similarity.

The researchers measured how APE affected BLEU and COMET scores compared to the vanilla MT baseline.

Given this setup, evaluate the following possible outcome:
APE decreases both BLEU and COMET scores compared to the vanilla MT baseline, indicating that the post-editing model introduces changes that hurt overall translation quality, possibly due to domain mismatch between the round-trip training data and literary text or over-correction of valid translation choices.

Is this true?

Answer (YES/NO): YES